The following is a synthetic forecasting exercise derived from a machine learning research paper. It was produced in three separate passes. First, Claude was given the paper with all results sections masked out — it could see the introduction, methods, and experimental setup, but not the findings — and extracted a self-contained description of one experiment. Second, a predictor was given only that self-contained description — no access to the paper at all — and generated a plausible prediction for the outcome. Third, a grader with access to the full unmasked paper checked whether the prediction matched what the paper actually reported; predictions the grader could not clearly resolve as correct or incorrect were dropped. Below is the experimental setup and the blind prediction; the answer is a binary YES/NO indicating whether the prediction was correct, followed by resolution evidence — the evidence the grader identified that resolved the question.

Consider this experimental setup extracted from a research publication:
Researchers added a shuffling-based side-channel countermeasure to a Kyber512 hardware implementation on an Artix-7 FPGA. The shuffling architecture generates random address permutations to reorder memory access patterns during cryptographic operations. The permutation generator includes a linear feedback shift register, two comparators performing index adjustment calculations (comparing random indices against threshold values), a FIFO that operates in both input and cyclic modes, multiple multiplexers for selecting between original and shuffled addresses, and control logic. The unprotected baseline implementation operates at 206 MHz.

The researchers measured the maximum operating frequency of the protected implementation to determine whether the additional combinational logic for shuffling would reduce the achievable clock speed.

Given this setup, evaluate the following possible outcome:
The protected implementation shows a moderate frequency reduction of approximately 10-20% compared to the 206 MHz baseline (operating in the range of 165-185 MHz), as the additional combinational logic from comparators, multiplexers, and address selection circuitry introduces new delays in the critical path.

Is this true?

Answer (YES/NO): NO